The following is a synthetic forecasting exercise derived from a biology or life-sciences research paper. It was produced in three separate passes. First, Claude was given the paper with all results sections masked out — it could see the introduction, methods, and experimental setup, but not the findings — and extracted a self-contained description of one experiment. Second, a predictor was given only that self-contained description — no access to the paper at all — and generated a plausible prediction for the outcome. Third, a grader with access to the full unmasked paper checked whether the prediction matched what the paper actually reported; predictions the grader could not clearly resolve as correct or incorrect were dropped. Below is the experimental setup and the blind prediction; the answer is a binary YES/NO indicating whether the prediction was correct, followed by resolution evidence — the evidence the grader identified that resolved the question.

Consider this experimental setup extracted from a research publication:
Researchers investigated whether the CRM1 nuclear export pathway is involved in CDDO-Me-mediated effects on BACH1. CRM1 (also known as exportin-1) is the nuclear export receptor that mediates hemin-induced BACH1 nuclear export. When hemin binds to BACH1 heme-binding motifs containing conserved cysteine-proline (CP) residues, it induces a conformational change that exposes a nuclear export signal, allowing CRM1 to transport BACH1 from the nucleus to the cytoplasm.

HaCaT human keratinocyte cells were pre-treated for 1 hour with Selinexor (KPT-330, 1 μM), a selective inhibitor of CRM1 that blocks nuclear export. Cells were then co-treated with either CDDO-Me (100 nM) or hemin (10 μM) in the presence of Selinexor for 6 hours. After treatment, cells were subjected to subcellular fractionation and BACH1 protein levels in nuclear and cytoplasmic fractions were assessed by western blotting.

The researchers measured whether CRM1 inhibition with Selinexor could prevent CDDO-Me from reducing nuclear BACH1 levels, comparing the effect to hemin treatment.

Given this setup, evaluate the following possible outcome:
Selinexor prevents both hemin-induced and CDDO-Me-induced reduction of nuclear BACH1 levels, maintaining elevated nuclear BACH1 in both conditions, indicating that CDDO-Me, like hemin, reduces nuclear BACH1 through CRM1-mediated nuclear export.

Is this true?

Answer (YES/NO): NO